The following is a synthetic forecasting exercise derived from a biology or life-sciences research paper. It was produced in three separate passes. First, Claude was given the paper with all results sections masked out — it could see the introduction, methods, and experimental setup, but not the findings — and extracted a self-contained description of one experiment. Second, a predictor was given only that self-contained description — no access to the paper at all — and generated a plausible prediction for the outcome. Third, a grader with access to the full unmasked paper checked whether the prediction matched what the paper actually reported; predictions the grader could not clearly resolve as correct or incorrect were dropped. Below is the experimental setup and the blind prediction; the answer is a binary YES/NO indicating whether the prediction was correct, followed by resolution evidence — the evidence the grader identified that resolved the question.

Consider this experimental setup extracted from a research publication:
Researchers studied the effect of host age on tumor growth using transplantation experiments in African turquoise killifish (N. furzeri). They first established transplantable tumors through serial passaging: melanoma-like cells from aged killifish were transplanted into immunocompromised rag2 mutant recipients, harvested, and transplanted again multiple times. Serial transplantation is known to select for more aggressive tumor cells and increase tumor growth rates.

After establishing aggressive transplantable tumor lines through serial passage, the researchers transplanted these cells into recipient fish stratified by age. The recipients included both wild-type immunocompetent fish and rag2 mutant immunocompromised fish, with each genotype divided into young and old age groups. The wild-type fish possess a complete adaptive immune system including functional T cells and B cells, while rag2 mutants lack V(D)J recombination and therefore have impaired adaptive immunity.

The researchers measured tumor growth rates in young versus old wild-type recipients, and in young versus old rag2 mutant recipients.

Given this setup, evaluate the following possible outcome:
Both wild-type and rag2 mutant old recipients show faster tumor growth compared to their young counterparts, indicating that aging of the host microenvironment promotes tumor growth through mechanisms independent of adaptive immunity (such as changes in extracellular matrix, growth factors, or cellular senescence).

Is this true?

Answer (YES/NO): NO